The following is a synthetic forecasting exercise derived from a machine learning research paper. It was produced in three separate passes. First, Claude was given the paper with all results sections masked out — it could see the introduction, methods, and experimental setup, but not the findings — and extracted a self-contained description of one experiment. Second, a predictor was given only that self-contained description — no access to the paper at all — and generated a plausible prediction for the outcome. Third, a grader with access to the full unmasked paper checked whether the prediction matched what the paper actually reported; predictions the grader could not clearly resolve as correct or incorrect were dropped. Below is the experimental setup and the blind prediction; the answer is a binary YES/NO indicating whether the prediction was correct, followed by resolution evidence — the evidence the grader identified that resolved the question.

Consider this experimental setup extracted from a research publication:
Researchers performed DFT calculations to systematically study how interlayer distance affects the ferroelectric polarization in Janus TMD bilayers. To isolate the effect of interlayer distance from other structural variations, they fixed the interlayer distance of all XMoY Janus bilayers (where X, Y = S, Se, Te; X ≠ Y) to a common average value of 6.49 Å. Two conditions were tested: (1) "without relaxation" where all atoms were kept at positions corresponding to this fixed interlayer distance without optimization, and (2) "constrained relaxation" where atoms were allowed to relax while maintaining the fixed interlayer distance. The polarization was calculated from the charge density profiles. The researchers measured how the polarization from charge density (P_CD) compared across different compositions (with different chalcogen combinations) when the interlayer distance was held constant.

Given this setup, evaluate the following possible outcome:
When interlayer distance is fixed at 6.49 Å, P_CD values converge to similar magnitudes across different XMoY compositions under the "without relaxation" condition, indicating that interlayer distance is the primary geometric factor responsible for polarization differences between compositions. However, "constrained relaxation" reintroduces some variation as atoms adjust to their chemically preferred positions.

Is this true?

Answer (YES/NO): NO